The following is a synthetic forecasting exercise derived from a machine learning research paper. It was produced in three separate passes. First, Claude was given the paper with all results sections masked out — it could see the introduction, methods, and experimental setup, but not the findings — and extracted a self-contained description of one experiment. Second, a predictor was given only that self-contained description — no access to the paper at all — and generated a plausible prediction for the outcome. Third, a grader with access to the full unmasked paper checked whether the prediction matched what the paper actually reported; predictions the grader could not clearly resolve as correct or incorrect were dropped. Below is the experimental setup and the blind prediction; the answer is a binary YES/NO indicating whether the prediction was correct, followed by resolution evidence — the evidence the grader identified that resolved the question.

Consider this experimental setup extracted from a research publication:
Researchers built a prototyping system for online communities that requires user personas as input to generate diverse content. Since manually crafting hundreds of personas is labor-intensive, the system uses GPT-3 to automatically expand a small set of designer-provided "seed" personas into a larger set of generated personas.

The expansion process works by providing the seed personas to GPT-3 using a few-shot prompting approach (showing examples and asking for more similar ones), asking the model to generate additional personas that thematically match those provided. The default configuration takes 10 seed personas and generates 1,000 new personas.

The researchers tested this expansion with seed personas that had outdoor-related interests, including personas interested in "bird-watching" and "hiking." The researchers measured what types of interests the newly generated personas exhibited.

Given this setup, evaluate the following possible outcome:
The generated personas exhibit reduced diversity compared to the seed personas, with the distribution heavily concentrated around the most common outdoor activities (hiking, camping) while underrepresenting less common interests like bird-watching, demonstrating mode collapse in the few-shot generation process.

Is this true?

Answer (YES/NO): NO